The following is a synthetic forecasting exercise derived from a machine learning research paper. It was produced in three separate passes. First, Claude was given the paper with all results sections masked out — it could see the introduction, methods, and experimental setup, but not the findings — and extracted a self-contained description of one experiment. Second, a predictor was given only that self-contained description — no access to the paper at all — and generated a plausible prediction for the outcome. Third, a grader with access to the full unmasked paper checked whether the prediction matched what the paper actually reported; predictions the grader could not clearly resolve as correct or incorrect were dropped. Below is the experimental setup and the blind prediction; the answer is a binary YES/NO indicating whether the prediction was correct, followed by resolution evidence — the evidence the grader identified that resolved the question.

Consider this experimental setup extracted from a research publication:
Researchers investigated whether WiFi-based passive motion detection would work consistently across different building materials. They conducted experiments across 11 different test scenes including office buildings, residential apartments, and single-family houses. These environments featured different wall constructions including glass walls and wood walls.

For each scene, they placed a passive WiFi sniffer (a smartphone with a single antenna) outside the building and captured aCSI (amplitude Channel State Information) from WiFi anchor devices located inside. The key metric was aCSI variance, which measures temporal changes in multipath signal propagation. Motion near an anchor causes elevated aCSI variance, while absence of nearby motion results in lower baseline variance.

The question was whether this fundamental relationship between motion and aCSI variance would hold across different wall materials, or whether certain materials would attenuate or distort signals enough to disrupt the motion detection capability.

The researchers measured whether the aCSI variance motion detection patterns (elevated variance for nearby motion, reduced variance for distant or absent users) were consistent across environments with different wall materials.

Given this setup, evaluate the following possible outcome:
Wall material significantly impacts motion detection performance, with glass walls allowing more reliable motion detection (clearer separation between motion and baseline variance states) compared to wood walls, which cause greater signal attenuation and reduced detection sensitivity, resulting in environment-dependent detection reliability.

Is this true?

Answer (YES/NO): NO